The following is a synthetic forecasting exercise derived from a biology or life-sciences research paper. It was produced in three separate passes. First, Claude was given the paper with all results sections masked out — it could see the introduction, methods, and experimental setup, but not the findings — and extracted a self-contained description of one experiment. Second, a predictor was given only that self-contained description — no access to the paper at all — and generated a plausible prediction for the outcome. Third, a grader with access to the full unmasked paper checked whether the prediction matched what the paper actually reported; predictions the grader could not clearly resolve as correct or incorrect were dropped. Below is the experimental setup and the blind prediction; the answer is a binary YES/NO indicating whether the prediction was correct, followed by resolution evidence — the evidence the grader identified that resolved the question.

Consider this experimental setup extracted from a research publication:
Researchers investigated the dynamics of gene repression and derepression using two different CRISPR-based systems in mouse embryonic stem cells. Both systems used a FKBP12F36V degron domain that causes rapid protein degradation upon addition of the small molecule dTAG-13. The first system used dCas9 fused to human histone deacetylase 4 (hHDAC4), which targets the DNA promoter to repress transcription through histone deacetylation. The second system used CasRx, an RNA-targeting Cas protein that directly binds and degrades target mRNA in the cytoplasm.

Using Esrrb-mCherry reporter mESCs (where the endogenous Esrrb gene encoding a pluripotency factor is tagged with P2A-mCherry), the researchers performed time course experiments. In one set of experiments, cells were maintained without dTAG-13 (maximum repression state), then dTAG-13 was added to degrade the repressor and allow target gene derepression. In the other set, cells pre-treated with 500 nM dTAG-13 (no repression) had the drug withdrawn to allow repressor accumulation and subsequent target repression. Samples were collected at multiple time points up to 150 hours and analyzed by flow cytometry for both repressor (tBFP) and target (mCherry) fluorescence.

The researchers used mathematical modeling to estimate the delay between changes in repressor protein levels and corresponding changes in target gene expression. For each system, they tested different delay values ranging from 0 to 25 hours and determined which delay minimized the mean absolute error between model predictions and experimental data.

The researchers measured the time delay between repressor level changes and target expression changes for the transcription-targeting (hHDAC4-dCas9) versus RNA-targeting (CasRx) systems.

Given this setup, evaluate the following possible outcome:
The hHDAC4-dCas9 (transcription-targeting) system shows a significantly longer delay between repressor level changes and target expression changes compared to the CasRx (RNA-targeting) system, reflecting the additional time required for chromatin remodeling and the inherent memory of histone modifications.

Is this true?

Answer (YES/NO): NO